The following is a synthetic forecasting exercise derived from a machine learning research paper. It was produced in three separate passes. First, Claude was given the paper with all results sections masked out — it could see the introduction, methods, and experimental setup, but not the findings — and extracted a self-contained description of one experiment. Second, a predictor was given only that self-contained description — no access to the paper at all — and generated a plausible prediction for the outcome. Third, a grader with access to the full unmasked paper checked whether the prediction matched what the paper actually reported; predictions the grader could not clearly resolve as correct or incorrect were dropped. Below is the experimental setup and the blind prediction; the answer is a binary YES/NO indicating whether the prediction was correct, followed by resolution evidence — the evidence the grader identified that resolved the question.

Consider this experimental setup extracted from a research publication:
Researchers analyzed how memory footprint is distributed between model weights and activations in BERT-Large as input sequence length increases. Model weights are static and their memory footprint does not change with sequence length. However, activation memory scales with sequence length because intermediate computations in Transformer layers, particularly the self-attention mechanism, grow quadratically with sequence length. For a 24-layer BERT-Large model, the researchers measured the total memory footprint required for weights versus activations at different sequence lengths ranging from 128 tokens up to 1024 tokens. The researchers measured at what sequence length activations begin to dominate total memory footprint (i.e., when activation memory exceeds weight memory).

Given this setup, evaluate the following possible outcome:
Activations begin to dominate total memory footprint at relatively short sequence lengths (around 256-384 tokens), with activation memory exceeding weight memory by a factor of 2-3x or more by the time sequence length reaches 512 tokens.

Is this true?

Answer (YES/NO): NO